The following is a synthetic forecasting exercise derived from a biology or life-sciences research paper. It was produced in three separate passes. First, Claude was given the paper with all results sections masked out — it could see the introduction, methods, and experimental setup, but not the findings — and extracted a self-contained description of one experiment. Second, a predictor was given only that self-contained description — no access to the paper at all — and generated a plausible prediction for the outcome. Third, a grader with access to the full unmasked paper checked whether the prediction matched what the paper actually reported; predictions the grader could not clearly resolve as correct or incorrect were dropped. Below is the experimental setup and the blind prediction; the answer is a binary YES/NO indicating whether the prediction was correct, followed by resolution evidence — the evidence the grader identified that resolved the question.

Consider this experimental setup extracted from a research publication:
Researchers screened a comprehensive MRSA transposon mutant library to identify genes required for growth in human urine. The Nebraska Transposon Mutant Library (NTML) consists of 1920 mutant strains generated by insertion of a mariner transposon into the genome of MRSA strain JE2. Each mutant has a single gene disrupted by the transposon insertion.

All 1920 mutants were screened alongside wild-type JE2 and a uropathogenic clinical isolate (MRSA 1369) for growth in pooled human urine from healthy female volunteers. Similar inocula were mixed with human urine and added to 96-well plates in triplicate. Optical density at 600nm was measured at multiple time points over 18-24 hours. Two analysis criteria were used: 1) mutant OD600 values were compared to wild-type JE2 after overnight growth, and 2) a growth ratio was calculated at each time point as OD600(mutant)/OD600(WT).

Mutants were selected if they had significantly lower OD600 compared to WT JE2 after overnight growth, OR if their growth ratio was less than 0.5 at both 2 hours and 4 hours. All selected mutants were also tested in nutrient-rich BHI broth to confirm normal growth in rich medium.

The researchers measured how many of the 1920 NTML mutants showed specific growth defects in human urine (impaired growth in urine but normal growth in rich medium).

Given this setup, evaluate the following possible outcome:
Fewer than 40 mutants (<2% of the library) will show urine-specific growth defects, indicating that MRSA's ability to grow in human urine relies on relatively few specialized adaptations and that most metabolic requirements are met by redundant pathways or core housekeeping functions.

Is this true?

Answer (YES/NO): YES